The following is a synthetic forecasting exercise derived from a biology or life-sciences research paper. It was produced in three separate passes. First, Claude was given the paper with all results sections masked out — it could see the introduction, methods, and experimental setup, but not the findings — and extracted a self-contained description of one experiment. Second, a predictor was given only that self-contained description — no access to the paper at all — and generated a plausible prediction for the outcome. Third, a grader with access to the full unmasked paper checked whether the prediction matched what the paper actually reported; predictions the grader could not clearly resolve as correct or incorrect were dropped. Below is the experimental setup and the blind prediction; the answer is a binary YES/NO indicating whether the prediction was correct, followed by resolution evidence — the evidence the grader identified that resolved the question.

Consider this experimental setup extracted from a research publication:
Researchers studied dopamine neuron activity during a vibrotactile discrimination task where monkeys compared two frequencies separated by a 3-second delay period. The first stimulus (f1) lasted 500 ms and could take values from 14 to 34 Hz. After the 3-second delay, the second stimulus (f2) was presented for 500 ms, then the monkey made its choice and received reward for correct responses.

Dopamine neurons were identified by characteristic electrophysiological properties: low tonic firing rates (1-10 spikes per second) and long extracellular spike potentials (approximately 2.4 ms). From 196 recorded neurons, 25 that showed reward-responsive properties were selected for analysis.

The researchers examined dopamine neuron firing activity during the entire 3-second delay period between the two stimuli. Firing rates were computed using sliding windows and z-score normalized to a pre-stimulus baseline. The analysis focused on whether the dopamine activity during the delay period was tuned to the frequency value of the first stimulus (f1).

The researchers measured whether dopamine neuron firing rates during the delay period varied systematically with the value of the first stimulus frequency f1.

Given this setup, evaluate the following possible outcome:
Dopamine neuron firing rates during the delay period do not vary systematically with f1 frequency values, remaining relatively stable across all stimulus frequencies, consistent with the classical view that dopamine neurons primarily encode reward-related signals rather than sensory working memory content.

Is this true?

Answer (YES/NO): YES